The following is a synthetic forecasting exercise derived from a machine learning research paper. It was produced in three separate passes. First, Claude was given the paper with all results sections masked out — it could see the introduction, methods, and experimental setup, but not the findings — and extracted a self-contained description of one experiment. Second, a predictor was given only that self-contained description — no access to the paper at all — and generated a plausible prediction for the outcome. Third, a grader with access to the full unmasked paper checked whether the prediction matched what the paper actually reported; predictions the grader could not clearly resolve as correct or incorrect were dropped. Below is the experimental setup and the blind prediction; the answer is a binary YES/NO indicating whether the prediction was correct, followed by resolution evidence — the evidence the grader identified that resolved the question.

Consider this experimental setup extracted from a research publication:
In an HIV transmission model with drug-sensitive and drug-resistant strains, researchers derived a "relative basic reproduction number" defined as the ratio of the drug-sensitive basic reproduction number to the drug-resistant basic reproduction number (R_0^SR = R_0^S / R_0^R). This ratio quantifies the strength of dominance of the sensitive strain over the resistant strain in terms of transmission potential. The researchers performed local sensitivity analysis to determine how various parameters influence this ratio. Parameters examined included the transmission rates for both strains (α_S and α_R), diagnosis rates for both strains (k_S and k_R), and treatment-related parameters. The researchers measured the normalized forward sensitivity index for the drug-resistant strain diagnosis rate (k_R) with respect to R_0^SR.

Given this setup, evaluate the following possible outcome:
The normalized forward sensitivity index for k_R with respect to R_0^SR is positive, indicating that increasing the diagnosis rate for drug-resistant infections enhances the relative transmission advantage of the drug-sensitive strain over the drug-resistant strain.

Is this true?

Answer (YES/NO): YES